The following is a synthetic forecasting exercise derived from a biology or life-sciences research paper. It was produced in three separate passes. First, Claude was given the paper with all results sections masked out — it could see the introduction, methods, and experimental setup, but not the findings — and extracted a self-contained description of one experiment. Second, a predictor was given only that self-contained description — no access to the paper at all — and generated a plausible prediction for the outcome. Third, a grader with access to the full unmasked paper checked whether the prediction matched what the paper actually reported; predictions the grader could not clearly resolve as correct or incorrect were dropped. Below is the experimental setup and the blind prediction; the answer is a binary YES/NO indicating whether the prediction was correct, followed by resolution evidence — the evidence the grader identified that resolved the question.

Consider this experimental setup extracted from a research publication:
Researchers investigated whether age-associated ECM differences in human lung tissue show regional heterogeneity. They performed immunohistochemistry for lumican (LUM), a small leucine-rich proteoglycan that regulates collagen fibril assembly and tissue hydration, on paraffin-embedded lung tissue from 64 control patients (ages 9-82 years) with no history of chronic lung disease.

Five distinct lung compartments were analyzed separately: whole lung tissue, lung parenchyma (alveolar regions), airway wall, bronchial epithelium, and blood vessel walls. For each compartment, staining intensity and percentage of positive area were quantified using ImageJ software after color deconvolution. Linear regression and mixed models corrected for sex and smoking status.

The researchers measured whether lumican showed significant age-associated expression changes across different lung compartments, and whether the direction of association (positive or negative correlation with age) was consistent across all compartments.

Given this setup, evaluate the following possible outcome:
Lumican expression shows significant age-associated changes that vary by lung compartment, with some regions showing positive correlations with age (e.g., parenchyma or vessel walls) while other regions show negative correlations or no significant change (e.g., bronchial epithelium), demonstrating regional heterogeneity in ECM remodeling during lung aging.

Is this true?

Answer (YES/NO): NO